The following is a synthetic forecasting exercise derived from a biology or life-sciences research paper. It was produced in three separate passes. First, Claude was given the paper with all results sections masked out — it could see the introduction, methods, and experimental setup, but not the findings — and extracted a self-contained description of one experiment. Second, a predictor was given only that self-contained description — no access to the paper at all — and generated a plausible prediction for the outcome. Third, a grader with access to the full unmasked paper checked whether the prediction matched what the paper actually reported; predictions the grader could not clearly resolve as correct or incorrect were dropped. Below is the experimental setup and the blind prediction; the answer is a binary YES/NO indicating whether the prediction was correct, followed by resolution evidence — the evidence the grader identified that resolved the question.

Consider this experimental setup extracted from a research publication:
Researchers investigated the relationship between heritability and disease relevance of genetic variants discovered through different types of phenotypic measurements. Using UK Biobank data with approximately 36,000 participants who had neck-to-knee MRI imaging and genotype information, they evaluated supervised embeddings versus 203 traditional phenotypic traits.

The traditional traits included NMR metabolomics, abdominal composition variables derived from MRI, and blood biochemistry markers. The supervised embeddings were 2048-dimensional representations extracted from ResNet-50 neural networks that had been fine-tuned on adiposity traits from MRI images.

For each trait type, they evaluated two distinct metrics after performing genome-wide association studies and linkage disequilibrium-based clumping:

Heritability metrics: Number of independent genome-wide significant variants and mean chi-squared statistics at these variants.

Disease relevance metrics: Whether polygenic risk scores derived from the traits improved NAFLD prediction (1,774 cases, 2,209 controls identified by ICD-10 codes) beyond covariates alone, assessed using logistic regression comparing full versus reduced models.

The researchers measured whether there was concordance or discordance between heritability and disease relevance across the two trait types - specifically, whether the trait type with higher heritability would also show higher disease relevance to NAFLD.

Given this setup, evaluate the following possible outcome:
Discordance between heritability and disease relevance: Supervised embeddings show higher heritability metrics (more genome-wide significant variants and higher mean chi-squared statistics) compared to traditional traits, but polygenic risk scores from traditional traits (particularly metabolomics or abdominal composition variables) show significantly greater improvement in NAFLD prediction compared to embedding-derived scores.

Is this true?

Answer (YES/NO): NO